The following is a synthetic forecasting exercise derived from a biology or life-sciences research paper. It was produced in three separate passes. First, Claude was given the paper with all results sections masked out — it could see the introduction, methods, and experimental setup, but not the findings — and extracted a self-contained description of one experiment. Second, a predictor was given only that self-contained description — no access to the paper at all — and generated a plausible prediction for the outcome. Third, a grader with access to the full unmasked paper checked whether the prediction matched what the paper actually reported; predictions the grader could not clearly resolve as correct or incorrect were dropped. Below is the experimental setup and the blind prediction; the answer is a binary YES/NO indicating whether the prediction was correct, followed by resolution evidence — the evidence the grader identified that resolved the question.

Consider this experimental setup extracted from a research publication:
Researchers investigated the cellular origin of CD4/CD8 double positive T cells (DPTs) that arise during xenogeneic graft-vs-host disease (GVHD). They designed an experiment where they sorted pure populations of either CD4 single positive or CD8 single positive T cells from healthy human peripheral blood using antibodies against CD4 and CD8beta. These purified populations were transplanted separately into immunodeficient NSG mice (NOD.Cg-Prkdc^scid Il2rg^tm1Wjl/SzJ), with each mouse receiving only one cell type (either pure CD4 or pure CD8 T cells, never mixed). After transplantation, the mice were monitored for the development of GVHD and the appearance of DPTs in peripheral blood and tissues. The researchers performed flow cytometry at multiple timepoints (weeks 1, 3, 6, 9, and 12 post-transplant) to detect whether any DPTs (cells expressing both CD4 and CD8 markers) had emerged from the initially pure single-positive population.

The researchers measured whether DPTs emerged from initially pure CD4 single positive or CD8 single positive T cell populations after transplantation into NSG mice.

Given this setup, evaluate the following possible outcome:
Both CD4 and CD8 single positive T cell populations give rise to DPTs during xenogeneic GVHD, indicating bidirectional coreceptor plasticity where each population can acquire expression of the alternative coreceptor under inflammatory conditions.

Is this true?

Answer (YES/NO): NO